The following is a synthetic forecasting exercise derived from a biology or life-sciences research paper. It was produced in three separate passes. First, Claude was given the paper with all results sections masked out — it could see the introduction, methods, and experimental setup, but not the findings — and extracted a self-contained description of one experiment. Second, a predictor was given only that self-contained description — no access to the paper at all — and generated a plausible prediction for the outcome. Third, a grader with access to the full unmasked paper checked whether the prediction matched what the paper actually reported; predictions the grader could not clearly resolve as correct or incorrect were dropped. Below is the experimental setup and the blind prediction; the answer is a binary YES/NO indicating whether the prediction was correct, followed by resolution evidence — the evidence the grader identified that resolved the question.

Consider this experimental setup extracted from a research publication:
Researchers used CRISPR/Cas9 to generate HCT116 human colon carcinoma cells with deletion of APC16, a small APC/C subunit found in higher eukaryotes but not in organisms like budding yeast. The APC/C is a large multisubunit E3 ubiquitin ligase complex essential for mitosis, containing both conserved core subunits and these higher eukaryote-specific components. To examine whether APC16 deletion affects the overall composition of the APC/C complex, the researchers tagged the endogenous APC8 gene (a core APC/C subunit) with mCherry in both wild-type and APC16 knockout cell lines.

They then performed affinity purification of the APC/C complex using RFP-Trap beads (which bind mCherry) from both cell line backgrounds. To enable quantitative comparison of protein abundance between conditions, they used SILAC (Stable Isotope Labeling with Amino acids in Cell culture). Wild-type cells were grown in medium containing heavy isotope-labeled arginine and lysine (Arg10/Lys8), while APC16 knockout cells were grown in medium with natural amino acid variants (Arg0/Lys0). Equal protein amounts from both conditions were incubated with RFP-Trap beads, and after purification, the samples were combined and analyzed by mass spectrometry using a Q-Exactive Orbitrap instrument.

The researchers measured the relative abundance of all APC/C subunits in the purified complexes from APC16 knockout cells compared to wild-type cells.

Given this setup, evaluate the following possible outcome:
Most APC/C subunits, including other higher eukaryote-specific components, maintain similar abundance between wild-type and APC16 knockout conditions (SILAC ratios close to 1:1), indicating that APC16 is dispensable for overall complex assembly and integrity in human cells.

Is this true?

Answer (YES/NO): NO